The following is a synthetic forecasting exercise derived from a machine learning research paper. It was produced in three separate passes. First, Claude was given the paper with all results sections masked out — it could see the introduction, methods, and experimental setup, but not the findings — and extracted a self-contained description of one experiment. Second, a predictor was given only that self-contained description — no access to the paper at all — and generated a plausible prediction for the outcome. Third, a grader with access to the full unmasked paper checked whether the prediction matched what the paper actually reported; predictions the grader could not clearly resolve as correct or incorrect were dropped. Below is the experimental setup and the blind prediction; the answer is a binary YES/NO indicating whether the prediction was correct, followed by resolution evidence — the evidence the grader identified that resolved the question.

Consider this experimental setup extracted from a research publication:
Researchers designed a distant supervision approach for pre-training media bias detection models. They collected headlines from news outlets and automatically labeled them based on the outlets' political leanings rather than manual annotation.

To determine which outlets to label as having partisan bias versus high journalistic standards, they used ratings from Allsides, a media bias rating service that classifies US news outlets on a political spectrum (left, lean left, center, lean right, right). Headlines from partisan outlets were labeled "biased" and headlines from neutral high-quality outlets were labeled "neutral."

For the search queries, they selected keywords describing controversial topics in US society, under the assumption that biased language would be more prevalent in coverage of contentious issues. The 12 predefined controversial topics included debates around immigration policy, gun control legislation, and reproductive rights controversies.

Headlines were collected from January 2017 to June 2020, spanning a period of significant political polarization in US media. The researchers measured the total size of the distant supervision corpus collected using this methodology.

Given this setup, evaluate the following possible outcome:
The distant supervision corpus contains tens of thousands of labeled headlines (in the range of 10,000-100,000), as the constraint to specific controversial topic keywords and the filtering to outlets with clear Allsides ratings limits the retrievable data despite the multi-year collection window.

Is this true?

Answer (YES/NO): NO